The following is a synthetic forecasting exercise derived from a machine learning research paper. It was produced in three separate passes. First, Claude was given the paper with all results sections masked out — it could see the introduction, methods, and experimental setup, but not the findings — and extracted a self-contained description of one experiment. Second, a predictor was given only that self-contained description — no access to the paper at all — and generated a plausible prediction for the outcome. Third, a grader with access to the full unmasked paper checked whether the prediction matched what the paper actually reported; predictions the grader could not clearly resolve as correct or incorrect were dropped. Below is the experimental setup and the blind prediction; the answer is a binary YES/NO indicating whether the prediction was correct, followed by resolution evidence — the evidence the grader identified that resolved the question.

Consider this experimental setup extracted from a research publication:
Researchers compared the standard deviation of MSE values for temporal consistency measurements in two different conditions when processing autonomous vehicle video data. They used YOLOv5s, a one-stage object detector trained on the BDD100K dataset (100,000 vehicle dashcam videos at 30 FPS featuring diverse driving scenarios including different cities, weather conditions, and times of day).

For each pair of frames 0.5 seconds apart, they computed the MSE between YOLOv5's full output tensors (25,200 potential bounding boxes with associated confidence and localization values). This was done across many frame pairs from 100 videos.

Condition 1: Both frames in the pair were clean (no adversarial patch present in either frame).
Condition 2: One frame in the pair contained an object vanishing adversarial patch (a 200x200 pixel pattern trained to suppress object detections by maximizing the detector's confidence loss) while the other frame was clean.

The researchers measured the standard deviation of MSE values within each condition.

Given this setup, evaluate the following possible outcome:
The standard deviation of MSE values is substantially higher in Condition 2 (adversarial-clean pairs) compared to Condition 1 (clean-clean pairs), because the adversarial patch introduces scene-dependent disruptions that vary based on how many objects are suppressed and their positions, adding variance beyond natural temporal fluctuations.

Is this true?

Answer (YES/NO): NO